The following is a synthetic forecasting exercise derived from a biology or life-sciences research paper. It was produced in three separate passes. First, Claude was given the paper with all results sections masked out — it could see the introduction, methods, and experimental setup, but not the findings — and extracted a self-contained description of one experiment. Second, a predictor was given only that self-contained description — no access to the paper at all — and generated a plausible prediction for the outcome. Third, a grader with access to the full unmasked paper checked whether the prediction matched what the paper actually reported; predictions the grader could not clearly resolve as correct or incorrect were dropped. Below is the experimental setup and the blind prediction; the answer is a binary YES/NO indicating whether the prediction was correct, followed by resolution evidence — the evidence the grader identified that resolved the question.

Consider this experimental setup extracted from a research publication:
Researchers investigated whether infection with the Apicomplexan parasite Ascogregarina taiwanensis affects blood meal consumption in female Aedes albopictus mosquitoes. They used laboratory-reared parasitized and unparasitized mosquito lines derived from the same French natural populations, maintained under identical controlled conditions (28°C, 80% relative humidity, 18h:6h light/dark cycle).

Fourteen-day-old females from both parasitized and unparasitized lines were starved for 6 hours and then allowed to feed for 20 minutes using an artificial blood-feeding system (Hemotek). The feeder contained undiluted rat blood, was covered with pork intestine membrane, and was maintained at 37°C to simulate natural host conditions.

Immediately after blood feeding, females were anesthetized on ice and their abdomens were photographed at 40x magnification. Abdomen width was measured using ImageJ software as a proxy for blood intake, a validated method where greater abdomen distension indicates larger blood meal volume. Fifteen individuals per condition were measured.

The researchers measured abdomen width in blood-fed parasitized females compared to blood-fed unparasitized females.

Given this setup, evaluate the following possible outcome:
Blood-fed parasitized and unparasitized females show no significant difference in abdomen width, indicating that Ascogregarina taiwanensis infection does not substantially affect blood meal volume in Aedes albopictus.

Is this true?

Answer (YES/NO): YES